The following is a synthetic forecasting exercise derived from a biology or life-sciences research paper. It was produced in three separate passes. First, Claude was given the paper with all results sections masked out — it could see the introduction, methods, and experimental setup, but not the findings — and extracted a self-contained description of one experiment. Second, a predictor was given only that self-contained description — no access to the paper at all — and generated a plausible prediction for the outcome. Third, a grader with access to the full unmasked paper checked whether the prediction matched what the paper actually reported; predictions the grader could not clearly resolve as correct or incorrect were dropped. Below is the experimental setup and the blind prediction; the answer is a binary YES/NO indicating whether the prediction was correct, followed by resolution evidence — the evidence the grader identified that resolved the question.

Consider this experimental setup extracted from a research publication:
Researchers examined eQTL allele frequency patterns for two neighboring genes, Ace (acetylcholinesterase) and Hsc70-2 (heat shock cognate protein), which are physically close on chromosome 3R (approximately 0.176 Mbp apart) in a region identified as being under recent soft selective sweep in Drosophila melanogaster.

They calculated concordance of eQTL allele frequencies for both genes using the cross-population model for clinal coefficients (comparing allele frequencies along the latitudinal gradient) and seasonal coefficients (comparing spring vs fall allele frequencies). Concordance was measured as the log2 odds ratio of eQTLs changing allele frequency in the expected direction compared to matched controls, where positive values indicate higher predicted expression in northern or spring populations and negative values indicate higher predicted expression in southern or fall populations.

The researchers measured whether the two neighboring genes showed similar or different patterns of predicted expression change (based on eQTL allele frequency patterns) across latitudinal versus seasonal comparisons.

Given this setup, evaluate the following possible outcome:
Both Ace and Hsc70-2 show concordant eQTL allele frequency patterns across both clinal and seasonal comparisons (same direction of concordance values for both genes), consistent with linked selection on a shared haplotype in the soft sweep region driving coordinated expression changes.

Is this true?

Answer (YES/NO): NO